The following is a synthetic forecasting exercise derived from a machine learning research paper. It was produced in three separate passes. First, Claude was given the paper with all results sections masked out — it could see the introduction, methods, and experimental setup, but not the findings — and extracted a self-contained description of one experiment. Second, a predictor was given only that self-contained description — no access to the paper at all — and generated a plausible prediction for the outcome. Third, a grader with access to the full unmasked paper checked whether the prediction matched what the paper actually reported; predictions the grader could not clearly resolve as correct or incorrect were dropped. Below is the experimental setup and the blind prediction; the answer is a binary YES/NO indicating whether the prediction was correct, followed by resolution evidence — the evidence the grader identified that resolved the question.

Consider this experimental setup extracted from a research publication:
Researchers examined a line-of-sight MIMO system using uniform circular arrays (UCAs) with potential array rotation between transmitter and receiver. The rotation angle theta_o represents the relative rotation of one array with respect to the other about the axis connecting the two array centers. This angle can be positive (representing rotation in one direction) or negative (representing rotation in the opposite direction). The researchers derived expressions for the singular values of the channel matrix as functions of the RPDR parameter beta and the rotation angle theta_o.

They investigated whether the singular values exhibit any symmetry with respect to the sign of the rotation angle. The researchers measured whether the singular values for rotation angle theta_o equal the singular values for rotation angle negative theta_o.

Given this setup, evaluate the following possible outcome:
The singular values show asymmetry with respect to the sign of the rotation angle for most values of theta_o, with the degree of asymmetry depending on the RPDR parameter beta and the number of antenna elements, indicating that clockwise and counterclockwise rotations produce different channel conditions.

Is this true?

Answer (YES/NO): NO